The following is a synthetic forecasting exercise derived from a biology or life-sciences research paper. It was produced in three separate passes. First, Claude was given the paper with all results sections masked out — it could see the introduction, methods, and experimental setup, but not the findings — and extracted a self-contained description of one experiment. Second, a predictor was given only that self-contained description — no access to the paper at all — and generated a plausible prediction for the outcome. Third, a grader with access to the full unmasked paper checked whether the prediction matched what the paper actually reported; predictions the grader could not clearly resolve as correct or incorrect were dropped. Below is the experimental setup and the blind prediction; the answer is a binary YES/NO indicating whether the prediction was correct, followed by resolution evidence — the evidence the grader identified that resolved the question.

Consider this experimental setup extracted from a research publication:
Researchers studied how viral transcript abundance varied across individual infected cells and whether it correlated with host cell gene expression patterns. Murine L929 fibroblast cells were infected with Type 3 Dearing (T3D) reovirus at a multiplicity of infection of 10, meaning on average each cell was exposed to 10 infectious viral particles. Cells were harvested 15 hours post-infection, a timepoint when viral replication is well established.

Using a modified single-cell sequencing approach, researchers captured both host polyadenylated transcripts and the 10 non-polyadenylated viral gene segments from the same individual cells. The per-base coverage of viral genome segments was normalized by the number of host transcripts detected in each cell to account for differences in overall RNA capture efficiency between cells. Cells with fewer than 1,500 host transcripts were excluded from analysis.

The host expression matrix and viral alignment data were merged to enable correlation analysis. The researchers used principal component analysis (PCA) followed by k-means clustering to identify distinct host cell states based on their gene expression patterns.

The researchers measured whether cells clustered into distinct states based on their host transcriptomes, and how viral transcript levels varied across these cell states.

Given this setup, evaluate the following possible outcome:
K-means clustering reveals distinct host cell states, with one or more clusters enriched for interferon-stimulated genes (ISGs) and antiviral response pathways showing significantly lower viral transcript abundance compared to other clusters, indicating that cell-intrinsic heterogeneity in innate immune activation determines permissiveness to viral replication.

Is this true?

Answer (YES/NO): NO